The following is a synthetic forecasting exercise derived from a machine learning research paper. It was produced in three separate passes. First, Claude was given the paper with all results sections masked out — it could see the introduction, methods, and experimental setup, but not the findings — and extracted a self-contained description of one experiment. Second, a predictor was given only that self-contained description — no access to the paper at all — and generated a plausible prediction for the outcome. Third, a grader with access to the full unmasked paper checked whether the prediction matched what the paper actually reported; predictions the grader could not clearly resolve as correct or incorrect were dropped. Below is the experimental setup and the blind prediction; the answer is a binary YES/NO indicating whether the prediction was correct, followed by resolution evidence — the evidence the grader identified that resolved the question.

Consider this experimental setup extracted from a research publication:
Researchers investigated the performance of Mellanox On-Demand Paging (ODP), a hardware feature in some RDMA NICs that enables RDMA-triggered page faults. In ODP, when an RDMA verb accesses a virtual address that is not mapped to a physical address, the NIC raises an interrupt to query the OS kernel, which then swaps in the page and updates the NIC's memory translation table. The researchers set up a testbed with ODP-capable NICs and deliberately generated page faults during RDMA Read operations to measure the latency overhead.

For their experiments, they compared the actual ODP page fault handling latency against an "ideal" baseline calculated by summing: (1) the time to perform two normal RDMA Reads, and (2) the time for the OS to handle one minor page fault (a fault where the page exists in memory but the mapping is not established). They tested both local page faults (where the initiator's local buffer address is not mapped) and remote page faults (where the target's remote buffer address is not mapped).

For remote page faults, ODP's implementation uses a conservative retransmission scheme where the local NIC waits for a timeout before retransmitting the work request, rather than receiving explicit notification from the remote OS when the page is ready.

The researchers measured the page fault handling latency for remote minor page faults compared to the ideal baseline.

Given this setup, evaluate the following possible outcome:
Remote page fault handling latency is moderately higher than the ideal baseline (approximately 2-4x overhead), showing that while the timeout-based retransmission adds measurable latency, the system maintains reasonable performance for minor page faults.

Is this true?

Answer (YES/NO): NO